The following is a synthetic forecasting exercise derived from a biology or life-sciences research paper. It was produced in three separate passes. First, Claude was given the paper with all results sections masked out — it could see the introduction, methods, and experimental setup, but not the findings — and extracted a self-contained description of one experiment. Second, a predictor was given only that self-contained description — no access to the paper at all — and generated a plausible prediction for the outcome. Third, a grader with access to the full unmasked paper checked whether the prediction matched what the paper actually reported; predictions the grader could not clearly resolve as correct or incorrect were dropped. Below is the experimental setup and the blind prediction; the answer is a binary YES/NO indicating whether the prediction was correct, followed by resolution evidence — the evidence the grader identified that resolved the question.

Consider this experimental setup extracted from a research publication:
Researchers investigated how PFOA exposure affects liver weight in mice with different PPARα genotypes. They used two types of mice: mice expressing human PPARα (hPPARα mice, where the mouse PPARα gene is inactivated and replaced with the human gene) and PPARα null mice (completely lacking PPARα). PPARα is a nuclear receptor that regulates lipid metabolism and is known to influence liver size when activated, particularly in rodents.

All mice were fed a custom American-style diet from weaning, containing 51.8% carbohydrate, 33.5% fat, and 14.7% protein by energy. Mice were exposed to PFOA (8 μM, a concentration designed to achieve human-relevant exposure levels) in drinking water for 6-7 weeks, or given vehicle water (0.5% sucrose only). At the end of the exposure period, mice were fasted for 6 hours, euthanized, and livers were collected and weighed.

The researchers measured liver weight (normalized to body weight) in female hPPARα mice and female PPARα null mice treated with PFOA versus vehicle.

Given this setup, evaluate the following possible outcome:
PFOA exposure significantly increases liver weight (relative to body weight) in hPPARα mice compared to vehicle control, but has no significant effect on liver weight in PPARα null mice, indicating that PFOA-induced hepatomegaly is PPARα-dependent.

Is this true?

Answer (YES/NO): NO